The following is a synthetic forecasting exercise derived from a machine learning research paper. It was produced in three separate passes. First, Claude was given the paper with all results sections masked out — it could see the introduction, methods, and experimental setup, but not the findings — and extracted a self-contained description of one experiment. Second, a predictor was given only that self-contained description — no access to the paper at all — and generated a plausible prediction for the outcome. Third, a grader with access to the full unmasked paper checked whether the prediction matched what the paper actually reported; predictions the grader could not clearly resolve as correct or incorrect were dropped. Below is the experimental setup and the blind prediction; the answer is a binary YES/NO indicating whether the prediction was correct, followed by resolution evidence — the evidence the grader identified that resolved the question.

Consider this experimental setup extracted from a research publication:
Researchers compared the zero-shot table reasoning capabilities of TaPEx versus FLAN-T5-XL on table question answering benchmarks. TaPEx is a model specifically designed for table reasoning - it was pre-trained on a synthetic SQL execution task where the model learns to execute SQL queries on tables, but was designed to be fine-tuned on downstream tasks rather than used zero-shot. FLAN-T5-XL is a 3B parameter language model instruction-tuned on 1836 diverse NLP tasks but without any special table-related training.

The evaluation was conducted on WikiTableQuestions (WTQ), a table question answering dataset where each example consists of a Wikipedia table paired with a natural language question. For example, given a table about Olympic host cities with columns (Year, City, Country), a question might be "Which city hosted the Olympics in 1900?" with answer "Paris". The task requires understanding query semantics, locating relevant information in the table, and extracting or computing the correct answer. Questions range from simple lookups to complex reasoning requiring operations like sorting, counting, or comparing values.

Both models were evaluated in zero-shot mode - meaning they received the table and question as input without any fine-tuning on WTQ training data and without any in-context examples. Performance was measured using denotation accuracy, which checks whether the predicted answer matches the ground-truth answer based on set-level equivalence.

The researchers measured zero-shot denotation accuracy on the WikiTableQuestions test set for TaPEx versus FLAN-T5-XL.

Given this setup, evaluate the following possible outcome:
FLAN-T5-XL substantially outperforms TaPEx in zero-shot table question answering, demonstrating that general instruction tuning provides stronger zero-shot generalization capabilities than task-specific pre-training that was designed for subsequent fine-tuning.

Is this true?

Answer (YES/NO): YES